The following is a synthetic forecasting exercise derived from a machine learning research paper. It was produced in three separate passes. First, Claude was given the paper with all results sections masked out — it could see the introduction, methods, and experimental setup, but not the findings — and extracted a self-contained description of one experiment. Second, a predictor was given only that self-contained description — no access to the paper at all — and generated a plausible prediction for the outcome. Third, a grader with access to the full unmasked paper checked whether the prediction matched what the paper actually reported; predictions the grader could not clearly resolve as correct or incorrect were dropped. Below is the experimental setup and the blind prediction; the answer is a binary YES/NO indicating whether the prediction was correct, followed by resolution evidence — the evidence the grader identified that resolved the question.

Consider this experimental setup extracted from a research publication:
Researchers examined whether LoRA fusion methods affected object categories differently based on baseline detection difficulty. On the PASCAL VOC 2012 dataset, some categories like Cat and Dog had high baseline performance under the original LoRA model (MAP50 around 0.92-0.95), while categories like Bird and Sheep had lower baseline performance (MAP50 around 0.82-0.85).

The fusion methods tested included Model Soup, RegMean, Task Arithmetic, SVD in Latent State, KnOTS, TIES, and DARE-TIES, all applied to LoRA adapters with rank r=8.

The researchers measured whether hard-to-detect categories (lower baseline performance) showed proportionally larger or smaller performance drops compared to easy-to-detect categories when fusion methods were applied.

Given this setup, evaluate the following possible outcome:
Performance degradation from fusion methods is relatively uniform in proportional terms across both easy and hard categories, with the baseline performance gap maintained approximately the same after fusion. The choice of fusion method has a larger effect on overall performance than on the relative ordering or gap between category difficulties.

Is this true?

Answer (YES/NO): NO